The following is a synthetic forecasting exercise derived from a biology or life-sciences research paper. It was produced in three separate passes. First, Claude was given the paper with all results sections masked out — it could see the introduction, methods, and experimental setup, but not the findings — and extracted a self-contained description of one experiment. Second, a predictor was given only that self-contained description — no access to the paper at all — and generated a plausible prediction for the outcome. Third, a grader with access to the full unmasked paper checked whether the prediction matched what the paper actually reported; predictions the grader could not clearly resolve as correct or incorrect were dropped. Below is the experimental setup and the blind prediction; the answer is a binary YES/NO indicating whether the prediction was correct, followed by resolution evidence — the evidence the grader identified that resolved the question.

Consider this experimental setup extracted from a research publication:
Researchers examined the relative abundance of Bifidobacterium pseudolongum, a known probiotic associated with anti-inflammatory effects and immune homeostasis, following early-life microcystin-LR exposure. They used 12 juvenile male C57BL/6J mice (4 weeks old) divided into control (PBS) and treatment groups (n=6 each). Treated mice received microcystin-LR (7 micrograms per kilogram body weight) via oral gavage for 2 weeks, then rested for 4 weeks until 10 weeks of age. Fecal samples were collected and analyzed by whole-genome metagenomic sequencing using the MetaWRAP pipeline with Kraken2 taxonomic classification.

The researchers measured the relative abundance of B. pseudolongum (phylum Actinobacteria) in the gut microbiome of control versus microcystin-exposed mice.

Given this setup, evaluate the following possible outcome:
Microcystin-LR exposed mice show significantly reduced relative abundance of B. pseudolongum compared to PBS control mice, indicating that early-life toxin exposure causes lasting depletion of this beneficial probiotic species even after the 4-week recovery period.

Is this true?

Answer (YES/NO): NO